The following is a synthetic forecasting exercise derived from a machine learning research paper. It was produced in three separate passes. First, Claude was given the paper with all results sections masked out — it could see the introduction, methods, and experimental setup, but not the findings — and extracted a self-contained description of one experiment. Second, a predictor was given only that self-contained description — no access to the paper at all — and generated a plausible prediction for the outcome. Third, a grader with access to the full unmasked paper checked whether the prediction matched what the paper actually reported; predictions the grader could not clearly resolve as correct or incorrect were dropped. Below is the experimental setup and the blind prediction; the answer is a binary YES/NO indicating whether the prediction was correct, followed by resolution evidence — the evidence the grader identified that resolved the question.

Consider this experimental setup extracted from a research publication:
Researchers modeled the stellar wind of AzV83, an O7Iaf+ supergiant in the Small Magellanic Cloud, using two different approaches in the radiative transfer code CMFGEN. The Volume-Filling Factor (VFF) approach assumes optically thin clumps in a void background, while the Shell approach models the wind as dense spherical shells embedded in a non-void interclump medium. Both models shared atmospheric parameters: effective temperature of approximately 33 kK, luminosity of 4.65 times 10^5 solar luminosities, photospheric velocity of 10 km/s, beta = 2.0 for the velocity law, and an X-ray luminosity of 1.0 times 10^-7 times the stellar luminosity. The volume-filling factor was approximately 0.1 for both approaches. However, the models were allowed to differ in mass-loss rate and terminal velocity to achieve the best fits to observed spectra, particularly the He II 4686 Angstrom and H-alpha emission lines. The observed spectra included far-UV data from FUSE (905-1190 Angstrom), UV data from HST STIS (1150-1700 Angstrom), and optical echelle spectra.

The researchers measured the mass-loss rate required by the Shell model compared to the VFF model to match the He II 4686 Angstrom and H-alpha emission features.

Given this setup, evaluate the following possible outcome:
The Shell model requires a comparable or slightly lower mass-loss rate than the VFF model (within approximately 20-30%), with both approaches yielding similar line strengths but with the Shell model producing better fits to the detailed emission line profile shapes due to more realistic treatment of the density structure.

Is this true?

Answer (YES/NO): NO